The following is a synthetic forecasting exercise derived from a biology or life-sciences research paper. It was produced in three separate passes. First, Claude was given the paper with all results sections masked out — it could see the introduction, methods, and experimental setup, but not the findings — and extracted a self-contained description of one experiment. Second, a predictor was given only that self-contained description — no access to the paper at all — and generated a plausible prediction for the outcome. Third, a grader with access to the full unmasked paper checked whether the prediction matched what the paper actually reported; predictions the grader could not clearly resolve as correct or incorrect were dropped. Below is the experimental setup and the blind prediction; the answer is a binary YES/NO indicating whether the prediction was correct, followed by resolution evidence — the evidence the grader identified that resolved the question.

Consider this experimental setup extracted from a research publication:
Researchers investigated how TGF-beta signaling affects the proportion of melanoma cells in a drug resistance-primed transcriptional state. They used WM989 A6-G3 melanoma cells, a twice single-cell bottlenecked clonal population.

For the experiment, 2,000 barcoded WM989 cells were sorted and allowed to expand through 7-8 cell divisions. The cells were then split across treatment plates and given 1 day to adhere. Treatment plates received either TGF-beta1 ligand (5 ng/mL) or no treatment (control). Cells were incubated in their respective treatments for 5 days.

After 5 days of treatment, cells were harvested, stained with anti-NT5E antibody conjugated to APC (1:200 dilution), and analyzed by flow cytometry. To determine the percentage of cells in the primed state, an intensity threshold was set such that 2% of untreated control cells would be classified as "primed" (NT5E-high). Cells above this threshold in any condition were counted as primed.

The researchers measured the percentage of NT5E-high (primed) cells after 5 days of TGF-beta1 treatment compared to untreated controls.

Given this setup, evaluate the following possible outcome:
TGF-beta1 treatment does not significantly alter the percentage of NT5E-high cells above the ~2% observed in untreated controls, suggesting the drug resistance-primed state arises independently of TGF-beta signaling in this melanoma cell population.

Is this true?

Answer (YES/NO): NO